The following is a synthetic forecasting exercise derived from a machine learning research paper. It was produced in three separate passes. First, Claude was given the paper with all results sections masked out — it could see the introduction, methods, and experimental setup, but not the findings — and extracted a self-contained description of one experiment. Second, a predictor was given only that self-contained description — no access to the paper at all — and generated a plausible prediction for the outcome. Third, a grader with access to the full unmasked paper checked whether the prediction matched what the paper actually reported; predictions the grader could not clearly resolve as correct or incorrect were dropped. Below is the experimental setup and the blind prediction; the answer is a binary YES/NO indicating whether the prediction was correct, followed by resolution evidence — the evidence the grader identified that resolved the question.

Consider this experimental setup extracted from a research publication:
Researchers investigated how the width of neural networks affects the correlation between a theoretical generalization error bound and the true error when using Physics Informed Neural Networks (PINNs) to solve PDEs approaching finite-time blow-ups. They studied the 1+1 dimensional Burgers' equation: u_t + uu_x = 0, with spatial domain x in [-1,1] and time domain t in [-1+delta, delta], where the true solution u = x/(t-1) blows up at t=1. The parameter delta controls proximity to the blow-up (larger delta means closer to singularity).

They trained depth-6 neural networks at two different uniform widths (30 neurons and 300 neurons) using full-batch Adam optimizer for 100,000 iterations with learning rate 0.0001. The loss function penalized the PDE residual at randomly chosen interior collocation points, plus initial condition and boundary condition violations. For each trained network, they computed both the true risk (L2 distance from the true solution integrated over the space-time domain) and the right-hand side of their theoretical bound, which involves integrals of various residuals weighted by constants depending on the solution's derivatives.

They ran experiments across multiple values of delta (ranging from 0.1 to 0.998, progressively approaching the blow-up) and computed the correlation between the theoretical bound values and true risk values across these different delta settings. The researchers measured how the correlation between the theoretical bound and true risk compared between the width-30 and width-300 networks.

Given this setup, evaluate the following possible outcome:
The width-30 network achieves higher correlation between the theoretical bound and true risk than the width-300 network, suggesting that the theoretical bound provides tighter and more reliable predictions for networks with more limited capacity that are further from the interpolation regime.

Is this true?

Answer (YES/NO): NO